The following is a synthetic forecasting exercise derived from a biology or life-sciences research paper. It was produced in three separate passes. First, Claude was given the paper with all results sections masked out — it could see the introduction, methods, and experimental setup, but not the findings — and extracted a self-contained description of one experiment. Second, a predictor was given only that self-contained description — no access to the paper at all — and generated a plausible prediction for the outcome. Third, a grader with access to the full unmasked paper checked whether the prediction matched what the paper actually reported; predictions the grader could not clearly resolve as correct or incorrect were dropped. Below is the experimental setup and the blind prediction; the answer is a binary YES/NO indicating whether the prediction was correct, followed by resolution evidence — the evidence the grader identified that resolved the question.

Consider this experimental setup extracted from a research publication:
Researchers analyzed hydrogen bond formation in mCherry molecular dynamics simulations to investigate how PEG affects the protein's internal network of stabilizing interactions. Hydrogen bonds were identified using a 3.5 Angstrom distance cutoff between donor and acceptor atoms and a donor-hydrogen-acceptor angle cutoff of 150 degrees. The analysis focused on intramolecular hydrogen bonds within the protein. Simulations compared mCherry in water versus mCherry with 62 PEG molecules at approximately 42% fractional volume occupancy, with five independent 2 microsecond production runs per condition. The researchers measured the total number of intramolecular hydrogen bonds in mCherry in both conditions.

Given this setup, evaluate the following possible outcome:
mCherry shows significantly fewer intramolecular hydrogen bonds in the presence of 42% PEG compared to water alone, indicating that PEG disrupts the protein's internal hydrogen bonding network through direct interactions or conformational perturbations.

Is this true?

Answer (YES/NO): NO